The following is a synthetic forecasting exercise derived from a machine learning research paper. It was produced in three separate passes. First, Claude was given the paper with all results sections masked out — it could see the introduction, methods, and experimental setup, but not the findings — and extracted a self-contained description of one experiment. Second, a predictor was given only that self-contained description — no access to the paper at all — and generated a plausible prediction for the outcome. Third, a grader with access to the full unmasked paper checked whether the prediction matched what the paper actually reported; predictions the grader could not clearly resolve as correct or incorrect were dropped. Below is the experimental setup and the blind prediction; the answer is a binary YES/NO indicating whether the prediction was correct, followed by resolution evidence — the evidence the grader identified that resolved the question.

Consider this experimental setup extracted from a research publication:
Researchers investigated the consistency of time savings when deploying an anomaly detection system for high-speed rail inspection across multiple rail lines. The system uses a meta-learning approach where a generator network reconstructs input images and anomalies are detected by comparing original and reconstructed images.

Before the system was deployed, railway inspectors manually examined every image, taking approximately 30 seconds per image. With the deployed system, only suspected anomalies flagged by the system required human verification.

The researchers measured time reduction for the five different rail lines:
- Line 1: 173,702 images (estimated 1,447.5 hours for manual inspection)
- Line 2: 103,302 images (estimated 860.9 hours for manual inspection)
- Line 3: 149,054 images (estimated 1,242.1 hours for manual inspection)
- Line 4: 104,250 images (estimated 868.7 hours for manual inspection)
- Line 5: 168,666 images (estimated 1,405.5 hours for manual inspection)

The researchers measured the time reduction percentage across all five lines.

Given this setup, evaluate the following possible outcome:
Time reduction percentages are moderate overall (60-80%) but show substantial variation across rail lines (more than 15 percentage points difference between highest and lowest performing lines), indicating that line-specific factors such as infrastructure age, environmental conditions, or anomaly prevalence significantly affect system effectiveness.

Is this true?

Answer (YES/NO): NO